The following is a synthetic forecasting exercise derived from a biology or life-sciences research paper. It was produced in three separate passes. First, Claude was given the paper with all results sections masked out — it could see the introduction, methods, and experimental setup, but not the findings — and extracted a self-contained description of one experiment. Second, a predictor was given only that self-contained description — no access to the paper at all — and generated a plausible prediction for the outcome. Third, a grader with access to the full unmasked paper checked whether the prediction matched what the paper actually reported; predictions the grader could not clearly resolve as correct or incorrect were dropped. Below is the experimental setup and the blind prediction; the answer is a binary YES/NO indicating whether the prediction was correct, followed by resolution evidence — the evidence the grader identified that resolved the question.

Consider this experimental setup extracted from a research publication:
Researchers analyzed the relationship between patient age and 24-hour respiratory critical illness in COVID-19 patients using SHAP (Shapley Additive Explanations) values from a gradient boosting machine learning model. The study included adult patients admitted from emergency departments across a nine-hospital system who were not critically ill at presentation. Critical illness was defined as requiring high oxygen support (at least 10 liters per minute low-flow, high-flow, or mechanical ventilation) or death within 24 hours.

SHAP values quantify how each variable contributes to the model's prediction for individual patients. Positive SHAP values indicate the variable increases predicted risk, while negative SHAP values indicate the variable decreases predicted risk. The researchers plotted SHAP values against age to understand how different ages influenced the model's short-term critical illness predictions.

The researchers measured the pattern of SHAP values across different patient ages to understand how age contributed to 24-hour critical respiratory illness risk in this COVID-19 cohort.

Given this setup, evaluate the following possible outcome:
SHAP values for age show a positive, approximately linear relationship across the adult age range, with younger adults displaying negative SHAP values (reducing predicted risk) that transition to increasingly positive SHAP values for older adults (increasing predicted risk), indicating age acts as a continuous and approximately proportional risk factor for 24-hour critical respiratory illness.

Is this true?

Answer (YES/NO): NO